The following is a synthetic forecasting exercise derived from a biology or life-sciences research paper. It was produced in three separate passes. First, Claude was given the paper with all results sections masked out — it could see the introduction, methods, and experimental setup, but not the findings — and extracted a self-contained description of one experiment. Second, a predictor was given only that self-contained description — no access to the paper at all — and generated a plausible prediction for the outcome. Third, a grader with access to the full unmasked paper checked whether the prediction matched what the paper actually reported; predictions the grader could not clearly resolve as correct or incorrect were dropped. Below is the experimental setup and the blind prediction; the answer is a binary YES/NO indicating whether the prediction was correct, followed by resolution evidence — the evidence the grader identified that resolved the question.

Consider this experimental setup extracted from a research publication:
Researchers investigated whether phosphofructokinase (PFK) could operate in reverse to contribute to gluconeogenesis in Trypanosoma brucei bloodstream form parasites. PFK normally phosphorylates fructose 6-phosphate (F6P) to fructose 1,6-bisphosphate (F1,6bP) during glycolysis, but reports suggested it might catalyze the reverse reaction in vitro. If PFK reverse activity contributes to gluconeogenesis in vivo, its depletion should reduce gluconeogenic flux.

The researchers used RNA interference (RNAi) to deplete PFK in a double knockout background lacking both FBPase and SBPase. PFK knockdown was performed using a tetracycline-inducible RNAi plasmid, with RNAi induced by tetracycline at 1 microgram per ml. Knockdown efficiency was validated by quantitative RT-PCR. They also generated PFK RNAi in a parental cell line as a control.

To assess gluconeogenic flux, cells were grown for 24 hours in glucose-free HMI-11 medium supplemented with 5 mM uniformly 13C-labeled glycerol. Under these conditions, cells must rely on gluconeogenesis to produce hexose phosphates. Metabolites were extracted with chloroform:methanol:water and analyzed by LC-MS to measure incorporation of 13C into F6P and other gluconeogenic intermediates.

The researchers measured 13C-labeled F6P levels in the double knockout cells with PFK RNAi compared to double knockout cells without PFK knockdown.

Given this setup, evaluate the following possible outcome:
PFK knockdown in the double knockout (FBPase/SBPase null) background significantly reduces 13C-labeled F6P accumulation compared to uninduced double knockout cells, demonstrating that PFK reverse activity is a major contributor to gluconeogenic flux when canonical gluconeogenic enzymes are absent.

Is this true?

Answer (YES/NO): NO